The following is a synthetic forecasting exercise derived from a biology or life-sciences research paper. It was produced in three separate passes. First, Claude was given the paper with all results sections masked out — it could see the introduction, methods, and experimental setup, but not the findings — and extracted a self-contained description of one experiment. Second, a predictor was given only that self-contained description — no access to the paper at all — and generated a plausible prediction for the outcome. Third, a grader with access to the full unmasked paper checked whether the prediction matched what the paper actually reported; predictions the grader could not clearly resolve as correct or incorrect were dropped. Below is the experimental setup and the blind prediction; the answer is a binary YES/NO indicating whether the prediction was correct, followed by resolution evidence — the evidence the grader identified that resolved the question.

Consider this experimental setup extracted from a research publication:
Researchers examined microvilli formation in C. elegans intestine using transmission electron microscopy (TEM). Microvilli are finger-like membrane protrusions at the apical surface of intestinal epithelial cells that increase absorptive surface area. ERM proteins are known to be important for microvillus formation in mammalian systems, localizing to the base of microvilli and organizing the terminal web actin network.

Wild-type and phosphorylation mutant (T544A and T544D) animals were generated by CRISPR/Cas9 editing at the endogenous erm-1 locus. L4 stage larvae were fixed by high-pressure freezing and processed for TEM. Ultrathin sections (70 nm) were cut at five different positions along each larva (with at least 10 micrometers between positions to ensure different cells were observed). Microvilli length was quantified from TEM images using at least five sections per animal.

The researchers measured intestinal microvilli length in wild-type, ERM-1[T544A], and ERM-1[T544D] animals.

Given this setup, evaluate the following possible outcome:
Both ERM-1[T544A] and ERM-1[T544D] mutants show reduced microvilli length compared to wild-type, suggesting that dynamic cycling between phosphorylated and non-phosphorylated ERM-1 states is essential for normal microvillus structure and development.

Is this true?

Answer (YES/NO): YES